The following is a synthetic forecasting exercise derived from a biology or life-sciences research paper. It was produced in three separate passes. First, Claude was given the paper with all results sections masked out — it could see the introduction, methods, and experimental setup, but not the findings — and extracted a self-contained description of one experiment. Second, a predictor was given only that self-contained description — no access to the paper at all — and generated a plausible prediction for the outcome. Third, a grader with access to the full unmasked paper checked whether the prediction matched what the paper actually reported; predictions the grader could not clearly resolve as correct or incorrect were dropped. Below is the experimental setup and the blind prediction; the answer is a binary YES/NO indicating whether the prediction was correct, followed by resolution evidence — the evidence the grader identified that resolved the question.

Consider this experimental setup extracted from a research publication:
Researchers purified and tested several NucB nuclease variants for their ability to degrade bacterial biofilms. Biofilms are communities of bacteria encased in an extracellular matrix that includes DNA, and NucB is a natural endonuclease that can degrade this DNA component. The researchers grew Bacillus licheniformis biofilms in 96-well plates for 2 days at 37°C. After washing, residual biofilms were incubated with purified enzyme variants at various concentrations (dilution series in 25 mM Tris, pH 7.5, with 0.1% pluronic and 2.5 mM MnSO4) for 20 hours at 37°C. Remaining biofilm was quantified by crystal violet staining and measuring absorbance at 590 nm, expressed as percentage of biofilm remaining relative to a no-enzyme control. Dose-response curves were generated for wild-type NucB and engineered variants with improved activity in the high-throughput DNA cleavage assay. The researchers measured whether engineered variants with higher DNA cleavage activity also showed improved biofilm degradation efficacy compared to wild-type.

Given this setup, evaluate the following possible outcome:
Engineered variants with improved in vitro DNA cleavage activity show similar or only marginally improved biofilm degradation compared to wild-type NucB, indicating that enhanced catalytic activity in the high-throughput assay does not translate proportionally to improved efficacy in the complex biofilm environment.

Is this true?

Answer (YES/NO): NO